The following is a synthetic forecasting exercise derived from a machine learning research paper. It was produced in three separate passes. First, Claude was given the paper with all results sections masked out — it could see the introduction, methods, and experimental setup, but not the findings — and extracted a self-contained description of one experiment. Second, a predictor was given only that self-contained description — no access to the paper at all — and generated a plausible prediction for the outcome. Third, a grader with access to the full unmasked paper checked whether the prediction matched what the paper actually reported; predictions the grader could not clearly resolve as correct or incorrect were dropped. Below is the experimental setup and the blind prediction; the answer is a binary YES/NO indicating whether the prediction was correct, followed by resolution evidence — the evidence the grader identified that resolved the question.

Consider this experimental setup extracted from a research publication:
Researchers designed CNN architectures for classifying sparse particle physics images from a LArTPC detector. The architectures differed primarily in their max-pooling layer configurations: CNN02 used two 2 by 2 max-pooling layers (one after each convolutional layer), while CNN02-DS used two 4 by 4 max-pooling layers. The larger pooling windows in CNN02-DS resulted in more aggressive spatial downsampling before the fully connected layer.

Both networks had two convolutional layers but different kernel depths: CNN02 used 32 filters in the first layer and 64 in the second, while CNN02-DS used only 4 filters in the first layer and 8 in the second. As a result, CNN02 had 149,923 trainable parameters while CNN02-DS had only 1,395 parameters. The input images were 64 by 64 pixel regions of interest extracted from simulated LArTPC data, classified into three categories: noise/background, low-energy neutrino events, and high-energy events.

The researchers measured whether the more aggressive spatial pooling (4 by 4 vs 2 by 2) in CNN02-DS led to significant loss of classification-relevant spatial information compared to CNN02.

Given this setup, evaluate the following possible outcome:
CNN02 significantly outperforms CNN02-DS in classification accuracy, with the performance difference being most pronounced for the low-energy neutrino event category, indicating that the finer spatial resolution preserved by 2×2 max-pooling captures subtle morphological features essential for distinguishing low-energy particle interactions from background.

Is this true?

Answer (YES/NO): NO